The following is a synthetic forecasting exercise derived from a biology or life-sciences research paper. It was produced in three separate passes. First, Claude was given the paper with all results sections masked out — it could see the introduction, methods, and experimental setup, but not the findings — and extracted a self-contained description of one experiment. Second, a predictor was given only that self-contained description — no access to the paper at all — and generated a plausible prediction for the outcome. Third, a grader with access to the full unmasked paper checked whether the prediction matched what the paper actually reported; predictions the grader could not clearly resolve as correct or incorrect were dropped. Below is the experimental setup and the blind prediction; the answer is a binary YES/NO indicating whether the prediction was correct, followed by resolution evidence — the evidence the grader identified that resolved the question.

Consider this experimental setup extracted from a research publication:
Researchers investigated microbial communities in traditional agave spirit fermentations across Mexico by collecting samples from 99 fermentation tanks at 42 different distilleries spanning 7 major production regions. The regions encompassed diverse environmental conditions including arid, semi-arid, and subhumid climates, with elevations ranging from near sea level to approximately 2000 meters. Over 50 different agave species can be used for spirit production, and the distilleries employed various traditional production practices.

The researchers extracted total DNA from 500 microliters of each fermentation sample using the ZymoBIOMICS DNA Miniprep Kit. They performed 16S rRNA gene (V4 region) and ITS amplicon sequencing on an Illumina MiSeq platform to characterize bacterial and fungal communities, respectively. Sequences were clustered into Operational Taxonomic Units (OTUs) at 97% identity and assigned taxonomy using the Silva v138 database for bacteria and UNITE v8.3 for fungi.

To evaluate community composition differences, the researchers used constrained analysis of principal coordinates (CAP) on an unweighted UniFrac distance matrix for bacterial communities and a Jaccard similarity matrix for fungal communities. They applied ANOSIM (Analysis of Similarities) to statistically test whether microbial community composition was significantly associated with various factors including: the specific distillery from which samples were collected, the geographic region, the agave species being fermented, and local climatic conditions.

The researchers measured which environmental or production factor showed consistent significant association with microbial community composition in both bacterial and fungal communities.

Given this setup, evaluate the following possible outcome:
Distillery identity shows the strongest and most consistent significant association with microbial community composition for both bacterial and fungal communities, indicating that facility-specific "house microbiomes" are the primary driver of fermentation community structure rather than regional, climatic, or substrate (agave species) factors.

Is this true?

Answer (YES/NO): YES